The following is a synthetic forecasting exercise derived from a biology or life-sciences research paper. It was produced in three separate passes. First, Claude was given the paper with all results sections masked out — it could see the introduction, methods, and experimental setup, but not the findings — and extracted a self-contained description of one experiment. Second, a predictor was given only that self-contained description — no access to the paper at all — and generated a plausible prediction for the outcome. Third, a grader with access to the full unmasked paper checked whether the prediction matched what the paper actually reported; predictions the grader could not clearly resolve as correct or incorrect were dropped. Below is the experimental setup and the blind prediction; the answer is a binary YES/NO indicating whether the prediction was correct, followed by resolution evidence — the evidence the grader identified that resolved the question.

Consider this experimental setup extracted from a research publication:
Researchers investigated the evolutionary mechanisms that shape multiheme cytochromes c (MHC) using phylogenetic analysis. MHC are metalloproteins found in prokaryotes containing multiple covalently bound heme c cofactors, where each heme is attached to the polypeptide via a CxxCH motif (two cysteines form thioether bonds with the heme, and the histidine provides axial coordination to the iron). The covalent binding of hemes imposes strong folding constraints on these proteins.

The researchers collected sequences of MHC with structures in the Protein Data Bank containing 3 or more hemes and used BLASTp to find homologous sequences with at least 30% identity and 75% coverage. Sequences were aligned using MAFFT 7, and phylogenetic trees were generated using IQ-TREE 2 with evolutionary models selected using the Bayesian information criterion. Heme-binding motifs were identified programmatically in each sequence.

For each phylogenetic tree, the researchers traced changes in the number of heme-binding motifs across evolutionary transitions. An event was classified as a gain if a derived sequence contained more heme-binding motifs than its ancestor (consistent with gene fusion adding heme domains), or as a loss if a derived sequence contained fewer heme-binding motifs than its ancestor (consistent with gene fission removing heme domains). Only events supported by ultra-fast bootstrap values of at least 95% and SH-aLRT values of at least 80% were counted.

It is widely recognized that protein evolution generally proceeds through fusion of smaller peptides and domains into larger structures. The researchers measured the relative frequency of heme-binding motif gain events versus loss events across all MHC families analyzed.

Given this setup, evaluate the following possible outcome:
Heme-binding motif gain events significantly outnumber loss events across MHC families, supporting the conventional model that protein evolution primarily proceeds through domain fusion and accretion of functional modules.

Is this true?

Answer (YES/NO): NO